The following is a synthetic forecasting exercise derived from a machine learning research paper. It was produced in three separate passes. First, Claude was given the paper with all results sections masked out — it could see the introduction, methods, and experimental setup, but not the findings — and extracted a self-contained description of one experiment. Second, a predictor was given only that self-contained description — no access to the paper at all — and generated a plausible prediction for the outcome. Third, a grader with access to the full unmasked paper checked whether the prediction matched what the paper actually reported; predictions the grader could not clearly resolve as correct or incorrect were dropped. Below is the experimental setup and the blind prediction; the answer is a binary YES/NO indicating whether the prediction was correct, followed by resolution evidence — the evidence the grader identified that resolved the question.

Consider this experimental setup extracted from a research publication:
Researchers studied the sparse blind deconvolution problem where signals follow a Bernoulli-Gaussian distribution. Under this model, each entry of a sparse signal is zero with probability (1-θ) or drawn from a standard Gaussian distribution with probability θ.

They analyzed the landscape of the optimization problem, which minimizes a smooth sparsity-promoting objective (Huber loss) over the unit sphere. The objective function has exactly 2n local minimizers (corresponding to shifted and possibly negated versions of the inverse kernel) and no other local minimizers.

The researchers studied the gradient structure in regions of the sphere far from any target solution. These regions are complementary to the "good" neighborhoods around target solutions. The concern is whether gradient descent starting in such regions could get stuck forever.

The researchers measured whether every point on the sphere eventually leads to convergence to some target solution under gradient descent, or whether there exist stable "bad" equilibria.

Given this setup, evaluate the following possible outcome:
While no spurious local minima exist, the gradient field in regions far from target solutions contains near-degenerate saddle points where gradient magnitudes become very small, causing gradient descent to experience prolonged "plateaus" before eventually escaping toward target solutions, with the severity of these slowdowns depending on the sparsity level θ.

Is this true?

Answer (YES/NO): NO